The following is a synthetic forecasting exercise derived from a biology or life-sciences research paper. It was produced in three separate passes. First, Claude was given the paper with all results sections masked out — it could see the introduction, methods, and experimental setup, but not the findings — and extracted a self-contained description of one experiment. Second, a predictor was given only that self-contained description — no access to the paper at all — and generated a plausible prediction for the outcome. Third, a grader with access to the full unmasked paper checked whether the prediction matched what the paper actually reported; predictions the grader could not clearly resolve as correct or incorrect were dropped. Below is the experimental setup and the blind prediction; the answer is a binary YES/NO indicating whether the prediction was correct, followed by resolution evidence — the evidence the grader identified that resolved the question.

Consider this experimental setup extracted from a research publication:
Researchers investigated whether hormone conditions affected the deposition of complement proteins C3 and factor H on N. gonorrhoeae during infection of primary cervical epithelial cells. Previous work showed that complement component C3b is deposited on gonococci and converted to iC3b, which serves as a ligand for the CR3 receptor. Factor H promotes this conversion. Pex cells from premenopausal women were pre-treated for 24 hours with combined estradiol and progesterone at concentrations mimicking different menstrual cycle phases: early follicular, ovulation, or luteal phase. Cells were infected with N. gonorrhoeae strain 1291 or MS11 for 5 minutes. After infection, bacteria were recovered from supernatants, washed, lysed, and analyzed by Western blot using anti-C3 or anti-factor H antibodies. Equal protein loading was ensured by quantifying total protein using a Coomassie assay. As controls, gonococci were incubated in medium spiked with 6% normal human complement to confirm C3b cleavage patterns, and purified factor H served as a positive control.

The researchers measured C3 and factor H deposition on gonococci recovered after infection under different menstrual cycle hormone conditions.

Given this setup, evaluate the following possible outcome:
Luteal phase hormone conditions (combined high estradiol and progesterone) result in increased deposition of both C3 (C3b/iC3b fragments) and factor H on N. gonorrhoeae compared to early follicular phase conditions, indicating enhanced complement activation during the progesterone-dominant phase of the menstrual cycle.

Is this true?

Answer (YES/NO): NO